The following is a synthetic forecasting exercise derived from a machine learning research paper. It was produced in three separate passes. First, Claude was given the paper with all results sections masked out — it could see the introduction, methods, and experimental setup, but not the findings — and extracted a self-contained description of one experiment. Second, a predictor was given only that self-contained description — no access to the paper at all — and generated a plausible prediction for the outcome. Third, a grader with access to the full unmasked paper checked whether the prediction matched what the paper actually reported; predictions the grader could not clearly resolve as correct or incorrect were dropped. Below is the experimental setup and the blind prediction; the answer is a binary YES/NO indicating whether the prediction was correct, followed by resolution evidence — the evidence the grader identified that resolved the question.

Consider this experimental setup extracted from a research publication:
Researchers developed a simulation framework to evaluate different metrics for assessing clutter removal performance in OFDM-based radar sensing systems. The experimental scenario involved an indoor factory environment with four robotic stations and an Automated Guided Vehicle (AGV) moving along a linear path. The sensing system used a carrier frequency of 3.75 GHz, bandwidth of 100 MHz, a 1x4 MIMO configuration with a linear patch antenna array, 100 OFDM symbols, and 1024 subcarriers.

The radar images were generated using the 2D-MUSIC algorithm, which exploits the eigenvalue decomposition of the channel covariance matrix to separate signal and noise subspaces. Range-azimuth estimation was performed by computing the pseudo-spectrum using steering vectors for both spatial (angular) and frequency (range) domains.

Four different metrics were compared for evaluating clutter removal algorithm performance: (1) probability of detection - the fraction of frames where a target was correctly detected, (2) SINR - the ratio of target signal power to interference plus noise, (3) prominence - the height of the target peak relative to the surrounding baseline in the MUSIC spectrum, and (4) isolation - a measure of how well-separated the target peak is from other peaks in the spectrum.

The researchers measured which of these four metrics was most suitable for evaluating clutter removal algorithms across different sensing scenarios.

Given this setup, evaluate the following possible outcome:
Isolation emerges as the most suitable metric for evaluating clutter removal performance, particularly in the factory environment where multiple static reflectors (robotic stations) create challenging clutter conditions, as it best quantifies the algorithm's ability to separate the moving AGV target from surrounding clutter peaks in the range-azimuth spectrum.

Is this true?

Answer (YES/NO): NO